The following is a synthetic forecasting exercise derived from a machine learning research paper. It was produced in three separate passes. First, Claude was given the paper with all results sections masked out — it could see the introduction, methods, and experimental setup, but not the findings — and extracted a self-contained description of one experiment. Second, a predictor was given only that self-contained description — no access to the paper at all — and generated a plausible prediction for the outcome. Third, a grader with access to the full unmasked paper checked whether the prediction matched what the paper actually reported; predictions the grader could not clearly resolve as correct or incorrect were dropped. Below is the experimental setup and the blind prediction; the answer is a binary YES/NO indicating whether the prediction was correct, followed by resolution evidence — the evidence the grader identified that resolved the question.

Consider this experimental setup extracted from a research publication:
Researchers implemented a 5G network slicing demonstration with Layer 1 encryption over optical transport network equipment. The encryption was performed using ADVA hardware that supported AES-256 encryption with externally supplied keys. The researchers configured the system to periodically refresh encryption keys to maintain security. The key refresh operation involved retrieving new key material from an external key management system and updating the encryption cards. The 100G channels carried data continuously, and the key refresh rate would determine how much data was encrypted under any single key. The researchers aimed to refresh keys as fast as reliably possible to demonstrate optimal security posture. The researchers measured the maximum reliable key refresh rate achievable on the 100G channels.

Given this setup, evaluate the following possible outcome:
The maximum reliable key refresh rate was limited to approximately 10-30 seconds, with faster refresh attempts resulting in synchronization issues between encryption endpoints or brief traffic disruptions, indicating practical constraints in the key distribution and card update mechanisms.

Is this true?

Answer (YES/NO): NO